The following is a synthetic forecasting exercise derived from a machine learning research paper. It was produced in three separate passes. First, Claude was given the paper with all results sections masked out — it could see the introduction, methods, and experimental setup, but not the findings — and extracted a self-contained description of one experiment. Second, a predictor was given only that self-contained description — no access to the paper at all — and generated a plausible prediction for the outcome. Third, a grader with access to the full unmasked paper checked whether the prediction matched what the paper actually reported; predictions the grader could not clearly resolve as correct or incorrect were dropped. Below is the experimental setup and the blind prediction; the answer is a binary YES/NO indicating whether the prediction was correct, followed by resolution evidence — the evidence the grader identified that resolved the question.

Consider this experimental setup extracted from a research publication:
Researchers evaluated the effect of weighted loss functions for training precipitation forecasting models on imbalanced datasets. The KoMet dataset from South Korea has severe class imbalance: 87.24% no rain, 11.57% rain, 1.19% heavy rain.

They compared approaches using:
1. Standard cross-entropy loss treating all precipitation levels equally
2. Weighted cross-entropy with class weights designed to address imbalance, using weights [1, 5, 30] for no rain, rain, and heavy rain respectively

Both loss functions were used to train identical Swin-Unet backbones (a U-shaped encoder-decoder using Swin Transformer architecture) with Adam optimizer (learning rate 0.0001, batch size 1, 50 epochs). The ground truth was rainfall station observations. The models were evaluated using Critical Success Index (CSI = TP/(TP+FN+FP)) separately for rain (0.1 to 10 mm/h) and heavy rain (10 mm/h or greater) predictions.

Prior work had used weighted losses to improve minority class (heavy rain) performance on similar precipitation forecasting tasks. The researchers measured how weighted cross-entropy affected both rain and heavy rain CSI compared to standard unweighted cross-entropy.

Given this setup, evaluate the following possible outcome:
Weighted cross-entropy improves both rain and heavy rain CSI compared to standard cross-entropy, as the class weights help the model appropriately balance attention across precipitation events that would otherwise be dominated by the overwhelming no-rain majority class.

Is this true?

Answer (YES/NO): NO